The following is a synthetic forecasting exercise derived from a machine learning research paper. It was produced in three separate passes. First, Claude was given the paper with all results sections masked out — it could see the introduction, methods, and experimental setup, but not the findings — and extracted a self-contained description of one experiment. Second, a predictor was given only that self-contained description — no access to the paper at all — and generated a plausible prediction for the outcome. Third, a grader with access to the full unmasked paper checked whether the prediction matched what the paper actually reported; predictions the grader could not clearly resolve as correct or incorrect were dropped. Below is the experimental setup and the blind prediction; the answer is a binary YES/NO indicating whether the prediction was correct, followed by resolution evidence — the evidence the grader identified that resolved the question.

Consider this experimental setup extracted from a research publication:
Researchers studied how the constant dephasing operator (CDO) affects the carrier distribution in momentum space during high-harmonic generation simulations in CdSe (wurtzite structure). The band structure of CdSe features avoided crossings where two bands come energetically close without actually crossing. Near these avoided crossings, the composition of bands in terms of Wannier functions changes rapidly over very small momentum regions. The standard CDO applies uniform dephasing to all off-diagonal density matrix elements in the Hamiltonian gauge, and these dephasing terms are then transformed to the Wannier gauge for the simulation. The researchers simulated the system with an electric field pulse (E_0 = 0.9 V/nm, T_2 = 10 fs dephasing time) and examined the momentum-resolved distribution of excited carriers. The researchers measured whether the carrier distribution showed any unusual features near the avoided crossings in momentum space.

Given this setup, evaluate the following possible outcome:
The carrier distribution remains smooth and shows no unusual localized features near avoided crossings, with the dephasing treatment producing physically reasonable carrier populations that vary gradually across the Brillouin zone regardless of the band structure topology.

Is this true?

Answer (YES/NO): NO